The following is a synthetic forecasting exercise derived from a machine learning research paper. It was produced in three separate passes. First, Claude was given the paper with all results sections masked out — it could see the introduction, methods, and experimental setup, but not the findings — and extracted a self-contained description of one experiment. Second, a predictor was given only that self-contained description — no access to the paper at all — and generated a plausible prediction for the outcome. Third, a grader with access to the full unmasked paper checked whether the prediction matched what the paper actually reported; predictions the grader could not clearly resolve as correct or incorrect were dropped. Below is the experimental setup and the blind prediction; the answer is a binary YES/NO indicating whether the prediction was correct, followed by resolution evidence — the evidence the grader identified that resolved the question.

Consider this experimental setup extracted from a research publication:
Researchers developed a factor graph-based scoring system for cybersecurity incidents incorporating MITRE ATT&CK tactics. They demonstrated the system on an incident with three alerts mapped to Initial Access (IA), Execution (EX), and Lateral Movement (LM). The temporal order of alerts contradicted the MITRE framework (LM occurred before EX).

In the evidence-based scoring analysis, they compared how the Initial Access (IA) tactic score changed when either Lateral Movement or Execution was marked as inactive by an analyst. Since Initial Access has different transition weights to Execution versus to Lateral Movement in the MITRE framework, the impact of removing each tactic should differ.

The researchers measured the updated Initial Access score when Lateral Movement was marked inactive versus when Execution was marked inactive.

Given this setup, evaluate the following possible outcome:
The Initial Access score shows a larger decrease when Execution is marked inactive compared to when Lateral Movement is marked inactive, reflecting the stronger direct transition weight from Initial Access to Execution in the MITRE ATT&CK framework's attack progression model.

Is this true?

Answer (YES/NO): YES